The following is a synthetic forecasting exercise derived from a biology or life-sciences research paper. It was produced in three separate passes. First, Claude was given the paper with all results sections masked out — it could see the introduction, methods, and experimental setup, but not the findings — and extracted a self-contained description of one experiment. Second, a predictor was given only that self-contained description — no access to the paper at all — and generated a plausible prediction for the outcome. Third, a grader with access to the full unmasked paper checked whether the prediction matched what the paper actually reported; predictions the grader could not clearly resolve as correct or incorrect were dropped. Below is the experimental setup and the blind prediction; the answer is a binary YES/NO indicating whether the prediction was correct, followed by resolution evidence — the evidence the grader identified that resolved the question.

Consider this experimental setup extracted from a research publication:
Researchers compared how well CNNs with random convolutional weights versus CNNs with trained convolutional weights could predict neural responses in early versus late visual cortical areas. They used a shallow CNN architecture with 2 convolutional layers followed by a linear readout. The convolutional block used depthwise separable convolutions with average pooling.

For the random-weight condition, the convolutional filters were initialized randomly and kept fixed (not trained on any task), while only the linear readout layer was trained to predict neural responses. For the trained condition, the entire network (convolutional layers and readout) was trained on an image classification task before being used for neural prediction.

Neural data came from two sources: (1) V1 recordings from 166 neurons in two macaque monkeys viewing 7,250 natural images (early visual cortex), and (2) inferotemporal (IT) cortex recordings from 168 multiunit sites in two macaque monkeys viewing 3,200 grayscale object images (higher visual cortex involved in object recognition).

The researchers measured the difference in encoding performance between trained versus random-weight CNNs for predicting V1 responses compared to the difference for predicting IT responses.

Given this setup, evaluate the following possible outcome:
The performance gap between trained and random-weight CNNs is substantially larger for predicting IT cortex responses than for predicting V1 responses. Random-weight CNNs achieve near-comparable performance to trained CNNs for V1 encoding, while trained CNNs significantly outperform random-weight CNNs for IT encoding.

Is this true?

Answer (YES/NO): YES